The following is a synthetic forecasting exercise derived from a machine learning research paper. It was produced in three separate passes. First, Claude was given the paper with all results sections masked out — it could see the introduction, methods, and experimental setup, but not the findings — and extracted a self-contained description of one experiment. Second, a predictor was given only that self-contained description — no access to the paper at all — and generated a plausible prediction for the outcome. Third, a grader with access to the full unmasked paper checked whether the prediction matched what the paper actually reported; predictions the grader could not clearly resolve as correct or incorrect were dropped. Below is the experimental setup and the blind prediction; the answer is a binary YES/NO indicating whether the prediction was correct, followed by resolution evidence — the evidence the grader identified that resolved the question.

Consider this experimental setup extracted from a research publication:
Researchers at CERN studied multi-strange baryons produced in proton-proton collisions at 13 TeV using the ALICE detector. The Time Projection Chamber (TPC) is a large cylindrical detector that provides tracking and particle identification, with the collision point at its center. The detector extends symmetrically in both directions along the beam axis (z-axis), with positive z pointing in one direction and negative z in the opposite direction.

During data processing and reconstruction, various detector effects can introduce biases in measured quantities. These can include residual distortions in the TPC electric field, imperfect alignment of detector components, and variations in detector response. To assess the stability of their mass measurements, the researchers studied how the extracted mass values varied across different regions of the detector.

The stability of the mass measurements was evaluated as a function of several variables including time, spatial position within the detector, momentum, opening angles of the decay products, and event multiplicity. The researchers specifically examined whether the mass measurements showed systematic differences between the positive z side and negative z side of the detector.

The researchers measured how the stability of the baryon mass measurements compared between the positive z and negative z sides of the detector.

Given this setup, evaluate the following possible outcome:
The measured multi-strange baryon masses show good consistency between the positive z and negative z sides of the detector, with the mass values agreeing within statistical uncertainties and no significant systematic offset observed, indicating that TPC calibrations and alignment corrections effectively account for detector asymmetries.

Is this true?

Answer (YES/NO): NO